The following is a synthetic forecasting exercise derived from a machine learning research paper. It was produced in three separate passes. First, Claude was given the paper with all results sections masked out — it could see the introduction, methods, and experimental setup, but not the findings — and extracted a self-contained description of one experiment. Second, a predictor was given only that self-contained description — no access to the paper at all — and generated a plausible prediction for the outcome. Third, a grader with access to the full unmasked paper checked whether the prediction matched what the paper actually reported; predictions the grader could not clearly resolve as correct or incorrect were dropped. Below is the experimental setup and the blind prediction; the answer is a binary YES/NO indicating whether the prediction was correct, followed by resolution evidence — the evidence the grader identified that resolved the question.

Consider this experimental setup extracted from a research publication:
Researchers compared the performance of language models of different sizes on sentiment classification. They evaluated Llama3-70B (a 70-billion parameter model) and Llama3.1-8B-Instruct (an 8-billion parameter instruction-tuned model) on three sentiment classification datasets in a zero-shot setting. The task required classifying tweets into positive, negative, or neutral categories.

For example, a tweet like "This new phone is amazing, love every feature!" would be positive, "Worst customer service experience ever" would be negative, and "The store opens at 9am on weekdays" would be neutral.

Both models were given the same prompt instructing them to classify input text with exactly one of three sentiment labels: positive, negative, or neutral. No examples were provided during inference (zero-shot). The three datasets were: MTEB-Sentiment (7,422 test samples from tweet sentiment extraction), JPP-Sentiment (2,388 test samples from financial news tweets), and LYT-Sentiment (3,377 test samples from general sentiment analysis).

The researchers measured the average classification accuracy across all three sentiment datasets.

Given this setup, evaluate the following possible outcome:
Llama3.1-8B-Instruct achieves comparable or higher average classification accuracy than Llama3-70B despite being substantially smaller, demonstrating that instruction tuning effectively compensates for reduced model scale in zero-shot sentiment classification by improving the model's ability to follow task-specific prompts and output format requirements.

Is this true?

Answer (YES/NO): YES